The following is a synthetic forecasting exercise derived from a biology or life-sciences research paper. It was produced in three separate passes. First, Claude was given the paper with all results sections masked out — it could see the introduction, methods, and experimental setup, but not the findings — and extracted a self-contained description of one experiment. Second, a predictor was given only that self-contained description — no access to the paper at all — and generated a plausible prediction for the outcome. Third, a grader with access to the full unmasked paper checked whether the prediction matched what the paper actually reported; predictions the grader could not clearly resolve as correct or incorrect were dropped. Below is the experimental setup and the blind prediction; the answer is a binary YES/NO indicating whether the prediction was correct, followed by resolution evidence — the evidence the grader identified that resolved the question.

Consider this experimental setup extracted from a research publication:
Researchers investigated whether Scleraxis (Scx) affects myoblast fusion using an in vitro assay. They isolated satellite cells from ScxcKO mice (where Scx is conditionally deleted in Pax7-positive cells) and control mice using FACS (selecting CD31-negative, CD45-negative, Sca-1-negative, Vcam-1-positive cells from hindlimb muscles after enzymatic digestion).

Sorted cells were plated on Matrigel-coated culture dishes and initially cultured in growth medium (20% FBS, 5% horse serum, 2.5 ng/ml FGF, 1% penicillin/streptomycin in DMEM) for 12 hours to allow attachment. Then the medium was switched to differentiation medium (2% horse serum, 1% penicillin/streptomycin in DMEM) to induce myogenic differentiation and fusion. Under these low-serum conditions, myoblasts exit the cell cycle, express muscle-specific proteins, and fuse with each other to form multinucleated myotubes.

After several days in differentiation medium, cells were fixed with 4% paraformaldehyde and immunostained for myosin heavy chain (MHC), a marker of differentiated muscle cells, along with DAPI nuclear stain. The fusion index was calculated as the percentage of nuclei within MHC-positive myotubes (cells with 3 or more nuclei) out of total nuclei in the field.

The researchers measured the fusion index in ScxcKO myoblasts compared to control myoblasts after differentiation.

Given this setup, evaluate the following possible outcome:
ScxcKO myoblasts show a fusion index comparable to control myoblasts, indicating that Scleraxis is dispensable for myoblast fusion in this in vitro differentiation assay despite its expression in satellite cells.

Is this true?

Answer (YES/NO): NO